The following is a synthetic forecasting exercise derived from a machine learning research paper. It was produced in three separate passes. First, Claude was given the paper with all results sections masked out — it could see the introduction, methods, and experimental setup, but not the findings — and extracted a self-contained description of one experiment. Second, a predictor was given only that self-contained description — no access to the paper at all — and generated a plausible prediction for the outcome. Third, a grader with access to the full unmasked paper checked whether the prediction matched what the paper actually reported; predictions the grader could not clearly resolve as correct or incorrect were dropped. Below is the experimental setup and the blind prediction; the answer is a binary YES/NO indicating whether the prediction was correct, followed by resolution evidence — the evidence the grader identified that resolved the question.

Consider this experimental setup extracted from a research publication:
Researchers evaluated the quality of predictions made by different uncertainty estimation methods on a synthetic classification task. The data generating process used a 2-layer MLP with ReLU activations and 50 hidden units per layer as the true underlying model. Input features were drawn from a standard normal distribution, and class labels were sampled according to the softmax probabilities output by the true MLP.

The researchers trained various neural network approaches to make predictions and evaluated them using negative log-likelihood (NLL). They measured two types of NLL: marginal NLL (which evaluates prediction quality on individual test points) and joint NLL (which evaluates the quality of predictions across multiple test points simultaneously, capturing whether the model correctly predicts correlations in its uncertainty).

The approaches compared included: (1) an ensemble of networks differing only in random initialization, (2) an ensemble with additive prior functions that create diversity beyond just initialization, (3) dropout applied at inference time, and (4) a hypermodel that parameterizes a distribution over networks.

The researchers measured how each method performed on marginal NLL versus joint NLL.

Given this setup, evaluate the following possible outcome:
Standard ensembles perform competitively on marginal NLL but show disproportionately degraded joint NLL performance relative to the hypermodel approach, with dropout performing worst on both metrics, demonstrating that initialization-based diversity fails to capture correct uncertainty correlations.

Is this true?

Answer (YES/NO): NO